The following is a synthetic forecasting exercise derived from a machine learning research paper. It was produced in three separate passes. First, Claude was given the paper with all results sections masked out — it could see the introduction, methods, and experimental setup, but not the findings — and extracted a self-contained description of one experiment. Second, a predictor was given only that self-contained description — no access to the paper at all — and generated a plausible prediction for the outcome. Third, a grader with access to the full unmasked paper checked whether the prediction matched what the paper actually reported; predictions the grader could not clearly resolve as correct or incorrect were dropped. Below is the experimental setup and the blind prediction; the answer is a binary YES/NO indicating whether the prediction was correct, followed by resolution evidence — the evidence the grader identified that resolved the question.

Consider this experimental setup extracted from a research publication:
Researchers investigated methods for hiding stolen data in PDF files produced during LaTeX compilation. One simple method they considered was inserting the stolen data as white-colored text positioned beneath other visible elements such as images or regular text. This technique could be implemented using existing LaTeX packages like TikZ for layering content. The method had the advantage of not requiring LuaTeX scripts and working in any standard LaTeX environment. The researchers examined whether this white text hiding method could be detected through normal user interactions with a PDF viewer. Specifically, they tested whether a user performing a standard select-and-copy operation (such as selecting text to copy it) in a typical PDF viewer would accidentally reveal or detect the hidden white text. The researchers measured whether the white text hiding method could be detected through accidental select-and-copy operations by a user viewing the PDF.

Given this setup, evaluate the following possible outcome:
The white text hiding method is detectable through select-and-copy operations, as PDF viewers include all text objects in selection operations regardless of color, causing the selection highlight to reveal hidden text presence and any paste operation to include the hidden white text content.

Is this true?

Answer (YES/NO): YES